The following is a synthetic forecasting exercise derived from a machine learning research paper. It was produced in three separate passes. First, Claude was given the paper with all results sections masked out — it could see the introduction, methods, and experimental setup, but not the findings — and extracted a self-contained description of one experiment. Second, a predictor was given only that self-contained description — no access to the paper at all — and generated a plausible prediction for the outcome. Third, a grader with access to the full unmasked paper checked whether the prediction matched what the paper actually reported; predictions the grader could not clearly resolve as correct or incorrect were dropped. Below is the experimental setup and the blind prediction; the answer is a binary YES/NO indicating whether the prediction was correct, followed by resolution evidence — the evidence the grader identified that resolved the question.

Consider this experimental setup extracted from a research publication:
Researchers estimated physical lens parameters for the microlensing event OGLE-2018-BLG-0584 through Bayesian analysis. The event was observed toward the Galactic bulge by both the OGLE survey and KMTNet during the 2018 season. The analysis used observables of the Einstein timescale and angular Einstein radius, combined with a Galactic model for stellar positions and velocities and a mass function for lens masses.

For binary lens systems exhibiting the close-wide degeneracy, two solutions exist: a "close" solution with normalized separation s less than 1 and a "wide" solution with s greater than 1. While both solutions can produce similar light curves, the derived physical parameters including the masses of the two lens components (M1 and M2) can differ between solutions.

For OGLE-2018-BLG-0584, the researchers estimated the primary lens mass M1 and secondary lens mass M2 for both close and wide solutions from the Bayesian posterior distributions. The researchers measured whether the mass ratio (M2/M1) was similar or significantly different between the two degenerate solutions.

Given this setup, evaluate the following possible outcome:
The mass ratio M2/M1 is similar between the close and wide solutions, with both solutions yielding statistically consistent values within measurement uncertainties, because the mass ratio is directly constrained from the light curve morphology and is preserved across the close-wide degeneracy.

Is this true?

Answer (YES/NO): NO